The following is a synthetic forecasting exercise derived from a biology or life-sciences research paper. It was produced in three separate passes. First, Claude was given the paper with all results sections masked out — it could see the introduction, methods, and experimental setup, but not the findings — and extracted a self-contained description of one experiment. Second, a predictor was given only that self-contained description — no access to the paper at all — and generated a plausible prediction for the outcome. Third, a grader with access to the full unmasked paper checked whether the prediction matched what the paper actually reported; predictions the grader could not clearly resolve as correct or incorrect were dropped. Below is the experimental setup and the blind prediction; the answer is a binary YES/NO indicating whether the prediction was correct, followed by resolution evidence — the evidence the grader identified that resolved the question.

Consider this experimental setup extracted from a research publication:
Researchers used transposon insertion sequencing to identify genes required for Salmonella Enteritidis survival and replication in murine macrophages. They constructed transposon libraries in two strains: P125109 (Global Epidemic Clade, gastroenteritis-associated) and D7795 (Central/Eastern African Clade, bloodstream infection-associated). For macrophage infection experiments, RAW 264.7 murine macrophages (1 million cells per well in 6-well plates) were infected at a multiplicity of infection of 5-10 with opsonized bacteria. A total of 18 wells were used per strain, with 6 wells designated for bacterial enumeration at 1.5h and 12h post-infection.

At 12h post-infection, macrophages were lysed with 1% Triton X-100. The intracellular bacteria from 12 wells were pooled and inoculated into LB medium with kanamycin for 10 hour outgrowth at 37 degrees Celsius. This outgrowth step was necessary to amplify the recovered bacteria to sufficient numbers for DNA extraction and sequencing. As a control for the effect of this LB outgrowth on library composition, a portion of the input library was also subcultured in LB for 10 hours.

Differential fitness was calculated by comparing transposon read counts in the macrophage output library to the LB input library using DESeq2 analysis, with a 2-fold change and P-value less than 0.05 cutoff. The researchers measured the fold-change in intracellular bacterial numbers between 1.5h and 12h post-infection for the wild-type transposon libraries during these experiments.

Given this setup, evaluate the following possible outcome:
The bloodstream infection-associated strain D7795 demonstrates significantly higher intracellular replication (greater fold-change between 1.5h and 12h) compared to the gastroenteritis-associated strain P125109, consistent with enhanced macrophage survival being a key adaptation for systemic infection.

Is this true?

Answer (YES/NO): YES